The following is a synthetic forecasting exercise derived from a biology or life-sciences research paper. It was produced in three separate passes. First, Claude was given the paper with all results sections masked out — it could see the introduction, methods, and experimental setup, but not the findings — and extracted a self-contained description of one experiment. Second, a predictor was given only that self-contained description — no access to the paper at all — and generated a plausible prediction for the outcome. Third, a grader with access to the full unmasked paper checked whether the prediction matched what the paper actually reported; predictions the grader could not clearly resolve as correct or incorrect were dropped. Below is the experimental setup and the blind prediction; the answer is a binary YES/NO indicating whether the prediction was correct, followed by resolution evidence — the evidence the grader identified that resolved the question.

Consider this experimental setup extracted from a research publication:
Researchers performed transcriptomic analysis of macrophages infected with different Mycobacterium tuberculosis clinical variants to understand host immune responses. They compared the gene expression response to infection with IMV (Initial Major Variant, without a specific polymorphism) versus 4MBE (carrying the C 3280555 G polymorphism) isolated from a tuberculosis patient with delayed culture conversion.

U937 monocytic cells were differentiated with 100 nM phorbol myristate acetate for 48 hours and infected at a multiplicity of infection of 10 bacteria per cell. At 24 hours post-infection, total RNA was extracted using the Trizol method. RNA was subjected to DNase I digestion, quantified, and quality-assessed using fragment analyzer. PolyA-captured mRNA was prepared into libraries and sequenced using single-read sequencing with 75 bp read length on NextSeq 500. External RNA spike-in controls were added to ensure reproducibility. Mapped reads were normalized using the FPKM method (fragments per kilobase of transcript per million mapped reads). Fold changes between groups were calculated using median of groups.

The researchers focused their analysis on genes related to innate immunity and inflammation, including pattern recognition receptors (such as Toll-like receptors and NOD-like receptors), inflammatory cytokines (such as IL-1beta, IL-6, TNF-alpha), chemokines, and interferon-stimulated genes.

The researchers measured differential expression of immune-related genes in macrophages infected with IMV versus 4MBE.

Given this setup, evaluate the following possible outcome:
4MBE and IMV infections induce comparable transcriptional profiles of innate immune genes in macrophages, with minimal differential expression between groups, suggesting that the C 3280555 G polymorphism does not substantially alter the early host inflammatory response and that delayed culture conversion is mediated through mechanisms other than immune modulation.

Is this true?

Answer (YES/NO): NO